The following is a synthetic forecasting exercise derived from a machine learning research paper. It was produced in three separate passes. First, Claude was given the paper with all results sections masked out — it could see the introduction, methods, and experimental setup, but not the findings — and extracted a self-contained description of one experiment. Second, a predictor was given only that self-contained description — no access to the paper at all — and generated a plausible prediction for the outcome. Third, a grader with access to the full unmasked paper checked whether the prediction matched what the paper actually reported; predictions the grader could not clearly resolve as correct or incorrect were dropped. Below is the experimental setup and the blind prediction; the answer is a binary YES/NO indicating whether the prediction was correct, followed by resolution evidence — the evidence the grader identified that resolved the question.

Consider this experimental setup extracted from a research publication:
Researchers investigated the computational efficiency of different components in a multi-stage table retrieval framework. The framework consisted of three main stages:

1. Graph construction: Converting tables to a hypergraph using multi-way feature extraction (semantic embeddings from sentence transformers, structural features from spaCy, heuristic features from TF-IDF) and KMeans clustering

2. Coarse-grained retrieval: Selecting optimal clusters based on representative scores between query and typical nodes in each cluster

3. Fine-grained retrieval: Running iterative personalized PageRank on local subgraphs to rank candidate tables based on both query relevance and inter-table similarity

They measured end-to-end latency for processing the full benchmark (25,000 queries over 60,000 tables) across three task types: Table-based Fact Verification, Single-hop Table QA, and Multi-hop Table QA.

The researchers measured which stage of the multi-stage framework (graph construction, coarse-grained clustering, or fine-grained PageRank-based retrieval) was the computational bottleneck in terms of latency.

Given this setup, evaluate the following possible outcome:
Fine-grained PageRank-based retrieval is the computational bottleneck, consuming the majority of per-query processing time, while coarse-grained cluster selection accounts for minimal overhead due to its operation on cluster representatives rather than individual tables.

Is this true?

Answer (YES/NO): YES